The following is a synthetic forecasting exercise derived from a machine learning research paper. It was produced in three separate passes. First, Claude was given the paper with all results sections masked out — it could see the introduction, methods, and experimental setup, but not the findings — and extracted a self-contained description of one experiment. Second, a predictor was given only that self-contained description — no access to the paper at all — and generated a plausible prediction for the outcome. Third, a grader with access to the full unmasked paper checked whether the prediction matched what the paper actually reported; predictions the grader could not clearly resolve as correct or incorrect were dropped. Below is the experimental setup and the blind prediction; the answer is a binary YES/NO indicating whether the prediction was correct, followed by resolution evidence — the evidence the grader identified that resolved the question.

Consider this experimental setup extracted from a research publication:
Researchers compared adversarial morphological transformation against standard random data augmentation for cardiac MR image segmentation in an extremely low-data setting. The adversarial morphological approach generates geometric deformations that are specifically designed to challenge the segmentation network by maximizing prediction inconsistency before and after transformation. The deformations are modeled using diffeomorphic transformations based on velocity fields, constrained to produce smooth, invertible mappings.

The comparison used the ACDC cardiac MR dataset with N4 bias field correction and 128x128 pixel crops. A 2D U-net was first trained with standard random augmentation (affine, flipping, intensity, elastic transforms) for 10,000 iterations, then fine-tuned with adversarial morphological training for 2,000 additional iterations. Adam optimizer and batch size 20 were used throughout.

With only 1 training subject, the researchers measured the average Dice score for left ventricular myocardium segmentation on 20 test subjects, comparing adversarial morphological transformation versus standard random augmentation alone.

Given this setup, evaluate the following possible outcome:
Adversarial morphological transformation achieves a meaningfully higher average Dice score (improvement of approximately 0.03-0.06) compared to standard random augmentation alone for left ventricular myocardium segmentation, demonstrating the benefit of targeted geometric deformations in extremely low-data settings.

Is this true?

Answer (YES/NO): NO